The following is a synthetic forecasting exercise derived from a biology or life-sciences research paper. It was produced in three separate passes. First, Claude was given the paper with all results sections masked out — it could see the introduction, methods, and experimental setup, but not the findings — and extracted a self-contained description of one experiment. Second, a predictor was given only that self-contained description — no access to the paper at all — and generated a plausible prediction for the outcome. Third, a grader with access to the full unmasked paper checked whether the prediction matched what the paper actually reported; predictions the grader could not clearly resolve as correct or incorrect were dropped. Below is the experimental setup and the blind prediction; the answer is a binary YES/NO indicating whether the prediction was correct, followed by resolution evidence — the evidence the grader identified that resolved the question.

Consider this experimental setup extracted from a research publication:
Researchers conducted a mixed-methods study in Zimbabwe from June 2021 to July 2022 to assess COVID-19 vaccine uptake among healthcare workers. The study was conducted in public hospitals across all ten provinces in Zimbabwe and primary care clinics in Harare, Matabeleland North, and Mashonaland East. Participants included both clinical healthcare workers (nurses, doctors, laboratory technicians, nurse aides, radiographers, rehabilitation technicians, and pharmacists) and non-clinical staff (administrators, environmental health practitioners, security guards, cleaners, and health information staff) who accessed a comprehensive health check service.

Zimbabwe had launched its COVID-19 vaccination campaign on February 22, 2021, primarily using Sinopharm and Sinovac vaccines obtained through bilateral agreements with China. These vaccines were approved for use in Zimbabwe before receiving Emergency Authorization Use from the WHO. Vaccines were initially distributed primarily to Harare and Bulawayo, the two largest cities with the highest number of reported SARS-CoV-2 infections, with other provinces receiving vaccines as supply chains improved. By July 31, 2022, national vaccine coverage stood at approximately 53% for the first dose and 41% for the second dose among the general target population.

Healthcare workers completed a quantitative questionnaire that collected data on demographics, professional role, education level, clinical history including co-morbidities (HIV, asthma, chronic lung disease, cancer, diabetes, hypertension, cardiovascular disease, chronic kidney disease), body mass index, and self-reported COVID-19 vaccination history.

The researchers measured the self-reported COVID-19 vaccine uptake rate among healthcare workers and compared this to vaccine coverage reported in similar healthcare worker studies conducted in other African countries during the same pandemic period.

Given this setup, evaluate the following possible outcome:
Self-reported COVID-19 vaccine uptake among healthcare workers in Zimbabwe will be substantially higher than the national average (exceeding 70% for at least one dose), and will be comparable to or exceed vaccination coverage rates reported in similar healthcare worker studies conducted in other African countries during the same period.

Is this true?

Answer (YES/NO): YES